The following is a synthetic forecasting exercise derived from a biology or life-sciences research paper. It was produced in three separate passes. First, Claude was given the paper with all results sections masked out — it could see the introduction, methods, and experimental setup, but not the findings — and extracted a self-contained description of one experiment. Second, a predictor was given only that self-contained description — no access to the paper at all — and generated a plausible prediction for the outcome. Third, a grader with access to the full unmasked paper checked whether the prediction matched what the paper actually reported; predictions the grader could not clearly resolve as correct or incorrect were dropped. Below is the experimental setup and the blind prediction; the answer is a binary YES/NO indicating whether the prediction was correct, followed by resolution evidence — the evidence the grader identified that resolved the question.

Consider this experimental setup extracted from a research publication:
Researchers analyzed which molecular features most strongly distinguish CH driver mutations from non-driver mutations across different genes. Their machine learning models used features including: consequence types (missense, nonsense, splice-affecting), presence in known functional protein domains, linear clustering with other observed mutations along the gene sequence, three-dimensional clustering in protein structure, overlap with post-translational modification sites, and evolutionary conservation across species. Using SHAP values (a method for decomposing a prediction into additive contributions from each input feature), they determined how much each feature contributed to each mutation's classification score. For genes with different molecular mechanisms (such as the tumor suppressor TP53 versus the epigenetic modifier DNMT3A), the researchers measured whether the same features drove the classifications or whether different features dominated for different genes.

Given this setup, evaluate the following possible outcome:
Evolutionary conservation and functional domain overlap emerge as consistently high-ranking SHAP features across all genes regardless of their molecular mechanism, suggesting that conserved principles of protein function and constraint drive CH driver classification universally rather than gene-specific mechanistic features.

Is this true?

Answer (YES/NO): NO